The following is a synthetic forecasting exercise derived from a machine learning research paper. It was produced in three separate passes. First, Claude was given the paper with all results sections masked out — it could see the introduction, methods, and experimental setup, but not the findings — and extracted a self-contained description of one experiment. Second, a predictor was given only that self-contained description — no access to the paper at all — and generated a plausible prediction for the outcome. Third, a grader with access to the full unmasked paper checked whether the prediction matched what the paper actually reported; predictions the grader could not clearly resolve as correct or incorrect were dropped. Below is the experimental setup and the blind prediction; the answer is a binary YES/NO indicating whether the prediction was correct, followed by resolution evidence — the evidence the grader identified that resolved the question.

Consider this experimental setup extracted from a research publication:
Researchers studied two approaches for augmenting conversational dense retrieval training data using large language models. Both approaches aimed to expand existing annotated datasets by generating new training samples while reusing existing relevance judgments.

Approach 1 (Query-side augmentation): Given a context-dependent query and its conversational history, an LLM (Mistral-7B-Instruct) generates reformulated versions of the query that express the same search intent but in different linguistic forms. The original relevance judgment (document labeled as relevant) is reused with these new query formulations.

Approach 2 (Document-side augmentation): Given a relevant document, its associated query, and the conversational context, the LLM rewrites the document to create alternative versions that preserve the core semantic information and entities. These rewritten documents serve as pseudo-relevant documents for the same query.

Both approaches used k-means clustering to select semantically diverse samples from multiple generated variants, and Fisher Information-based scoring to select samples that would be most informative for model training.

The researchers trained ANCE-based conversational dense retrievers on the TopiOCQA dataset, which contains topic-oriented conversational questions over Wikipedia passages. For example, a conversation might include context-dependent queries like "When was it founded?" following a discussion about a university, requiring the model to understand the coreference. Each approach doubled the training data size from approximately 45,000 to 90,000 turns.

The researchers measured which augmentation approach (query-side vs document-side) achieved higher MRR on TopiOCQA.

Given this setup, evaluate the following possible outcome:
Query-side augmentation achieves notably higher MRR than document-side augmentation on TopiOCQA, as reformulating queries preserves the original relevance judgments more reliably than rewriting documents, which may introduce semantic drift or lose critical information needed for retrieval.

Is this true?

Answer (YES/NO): YES